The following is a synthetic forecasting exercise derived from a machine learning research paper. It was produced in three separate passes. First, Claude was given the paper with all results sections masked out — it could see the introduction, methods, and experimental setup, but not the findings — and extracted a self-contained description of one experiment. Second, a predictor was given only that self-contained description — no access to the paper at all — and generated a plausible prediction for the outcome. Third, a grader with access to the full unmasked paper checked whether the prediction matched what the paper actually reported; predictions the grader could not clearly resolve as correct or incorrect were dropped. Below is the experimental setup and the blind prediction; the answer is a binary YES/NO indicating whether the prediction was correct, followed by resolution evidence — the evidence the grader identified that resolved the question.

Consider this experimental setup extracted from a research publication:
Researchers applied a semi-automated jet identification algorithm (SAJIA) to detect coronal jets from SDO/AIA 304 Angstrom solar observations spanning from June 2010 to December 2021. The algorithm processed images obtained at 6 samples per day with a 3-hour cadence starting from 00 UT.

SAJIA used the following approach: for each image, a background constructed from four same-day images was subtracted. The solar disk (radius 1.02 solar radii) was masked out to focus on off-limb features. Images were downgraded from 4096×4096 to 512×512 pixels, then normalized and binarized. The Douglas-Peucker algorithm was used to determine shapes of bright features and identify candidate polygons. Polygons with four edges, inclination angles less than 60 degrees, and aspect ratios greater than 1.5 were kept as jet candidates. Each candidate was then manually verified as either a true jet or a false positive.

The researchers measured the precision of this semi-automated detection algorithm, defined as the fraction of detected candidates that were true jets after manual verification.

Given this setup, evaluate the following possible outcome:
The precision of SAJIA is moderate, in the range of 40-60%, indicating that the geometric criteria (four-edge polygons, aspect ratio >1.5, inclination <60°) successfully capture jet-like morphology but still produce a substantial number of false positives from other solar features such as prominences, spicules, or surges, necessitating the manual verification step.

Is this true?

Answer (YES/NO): NO